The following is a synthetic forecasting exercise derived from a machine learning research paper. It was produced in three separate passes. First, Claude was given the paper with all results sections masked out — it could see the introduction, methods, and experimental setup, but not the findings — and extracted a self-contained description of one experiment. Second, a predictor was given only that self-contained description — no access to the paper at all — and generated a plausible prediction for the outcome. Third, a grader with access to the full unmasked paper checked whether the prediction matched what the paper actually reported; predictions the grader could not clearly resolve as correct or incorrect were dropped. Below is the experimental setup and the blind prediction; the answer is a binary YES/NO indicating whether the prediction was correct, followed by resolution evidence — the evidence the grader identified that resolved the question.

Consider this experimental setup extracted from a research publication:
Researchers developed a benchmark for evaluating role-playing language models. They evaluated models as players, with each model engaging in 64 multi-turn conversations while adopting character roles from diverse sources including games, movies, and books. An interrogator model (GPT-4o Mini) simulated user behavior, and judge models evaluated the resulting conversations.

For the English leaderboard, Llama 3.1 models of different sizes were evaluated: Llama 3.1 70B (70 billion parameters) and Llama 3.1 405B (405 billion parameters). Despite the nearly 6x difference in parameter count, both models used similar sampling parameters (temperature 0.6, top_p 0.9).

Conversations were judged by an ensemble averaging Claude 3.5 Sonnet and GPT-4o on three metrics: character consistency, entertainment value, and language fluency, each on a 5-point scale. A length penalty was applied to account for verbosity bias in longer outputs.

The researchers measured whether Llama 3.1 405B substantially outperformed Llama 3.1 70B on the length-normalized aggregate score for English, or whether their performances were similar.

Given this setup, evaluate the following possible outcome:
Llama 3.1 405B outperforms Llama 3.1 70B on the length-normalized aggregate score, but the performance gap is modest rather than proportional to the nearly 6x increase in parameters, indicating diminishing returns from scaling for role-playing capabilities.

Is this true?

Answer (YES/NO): NO